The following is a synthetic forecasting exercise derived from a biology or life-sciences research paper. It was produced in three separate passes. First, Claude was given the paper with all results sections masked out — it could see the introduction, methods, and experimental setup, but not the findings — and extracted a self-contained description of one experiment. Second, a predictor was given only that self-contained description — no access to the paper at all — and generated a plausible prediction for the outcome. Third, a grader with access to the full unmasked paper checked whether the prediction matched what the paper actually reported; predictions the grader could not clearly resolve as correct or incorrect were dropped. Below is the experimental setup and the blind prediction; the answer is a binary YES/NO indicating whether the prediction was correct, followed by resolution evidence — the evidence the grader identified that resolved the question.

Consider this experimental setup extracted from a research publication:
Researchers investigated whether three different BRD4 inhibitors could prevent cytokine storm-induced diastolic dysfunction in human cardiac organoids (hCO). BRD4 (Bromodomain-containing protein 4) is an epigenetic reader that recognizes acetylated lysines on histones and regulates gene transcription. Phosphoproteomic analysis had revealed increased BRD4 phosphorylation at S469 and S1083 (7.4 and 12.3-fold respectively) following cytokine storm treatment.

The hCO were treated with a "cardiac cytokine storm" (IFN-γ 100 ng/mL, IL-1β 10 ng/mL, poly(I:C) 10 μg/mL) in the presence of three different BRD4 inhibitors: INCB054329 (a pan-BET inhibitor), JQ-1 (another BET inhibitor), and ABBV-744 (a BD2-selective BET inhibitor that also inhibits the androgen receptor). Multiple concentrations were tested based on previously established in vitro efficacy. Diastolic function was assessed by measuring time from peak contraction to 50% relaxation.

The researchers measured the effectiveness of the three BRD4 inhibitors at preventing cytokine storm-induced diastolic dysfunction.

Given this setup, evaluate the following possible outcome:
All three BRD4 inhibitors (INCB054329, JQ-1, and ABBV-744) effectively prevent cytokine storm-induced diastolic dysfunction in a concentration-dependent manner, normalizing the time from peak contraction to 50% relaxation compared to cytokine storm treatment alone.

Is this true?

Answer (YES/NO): NO